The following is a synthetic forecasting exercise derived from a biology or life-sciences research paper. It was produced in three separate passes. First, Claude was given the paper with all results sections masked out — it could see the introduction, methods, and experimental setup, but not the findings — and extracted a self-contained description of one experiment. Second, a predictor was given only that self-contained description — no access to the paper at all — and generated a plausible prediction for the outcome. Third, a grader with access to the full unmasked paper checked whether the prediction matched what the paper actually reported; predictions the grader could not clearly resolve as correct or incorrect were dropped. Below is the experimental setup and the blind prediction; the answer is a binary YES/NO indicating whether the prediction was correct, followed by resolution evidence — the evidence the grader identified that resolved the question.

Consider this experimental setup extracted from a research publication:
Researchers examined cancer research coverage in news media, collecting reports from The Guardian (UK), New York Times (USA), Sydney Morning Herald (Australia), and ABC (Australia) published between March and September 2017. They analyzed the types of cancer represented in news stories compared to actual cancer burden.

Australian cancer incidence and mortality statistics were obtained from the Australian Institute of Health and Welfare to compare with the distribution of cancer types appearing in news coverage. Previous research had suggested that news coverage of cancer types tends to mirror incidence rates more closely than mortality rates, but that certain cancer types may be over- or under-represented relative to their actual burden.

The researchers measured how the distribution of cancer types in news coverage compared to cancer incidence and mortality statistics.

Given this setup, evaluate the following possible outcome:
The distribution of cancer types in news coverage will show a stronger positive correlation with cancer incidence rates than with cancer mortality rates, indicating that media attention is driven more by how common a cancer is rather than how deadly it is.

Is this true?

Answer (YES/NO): YES